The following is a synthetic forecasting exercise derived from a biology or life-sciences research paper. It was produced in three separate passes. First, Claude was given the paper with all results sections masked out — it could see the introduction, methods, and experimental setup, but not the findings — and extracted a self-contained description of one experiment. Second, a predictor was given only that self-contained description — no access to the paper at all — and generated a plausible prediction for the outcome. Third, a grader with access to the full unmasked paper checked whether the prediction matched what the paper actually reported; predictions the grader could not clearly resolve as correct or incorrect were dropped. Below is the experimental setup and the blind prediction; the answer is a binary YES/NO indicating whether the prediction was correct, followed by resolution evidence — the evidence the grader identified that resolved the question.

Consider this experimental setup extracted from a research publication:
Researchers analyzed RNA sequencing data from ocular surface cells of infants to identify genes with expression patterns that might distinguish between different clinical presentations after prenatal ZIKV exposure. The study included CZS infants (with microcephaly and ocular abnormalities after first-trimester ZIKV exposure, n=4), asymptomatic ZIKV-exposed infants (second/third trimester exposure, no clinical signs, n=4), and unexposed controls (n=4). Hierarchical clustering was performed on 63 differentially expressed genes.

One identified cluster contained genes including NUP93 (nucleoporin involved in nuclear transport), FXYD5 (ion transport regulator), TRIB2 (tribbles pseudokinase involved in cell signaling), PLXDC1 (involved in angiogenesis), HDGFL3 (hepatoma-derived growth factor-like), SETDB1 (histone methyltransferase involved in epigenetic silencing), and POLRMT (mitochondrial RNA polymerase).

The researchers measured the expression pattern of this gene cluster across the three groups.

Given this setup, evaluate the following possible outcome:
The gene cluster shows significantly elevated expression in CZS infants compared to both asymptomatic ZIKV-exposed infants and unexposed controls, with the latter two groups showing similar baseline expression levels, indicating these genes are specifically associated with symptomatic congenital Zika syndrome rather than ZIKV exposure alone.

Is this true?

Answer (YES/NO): NO